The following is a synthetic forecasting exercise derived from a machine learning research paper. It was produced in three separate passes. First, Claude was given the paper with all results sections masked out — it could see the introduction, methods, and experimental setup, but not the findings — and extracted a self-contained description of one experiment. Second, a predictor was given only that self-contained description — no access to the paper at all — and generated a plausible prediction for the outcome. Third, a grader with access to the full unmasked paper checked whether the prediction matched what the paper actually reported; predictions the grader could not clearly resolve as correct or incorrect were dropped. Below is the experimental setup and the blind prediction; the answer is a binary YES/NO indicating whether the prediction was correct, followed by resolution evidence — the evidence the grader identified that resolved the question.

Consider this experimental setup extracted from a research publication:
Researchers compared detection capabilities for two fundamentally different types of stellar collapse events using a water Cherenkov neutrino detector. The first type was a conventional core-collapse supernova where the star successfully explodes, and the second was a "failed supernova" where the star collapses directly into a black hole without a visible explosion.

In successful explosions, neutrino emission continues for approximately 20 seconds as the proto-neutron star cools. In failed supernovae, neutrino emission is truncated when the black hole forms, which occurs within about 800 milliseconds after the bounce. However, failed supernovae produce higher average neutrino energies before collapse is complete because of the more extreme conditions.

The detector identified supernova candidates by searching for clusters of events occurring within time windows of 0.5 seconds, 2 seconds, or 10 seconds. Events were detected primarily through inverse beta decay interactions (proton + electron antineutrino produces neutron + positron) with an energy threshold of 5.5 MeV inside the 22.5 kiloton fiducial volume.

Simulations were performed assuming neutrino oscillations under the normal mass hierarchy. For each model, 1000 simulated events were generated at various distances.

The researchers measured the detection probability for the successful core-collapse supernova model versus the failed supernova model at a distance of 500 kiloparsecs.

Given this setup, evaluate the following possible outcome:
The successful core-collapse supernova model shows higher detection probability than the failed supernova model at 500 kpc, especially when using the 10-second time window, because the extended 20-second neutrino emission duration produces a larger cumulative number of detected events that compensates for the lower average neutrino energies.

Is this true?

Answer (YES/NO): NO